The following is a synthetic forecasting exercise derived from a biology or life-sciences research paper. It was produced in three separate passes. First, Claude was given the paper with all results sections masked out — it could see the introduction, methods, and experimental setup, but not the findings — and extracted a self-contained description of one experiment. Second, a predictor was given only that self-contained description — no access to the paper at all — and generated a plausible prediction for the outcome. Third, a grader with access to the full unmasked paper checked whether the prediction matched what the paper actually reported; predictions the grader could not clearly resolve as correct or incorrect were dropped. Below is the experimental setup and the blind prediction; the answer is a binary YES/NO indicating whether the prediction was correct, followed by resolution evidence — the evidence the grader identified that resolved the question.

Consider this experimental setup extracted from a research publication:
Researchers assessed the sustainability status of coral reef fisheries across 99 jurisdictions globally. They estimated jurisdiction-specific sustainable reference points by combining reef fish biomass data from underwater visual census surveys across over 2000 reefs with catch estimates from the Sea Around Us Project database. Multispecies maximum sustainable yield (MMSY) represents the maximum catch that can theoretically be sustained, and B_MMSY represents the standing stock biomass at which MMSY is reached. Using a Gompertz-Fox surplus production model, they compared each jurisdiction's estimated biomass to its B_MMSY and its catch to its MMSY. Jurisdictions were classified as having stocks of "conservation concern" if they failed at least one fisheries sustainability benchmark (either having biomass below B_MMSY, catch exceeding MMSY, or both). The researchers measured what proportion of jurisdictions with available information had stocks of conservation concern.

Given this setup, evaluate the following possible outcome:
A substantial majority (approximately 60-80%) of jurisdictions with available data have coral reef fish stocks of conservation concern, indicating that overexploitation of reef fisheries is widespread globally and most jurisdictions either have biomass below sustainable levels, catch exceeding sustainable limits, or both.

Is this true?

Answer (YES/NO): NO